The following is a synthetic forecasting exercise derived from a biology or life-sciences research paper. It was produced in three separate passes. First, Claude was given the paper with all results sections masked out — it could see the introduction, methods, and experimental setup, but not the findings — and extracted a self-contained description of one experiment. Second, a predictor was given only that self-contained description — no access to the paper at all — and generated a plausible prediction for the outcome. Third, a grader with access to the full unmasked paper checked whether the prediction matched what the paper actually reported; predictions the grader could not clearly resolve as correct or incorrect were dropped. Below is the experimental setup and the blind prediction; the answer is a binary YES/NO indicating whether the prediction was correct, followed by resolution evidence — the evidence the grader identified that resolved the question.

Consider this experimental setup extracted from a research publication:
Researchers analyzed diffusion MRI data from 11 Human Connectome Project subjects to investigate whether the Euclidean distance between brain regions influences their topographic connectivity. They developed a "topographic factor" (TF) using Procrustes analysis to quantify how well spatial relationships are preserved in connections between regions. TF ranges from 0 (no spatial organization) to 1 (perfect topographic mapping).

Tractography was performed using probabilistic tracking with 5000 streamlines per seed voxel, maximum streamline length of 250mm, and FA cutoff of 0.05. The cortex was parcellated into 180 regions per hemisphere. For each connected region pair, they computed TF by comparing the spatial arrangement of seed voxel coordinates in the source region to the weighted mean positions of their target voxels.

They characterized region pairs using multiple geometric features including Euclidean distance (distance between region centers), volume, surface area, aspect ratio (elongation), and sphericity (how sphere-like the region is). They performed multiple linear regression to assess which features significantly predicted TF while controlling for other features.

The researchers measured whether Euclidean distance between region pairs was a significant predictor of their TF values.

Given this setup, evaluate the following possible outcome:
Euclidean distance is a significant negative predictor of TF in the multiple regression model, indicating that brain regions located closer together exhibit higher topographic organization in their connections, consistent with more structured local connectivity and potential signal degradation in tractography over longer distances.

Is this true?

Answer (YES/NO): YES